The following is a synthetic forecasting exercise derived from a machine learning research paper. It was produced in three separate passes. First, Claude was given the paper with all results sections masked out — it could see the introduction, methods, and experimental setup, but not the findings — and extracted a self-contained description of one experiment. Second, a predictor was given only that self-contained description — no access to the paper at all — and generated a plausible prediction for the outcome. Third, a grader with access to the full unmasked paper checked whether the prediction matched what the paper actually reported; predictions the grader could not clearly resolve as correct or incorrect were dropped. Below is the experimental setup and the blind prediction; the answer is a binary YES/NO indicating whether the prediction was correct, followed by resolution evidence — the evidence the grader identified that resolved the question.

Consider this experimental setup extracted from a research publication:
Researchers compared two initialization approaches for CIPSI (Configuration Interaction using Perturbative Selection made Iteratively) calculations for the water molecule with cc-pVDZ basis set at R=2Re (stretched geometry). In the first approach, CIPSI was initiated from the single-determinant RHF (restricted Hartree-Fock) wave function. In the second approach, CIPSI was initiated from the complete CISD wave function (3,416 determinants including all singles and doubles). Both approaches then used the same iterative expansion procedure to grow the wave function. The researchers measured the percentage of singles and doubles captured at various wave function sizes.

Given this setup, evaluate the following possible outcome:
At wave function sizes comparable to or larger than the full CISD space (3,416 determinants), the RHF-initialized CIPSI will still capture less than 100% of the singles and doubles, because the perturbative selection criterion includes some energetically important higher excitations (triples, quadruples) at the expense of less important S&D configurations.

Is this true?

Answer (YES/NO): YES